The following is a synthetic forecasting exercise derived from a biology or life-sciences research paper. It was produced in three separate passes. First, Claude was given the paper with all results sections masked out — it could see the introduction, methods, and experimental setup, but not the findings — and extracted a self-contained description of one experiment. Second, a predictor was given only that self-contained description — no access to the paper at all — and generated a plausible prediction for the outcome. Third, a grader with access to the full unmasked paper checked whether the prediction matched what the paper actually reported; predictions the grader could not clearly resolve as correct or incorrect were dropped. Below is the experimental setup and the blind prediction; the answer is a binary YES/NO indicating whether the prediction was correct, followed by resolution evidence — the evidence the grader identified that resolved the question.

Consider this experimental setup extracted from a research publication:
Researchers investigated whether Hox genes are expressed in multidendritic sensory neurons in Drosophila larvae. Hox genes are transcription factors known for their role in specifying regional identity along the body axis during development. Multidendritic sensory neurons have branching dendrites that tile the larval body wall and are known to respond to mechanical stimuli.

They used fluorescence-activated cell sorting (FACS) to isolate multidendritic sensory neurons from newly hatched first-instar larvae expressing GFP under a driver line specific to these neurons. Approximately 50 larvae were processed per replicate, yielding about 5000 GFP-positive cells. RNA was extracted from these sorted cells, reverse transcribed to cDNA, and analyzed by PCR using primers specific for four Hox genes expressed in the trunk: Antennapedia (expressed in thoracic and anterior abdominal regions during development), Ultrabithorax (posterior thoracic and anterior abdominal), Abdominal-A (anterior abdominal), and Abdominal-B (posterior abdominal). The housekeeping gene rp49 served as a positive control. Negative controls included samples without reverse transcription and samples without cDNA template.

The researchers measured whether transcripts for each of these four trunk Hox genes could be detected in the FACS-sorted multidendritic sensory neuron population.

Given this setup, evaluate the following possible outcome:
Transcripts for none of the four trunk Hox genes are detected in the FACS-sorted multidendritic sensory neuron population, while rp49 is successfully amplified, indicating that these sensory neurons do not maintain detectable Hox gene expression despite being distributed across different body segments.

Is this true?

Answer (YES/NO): NO